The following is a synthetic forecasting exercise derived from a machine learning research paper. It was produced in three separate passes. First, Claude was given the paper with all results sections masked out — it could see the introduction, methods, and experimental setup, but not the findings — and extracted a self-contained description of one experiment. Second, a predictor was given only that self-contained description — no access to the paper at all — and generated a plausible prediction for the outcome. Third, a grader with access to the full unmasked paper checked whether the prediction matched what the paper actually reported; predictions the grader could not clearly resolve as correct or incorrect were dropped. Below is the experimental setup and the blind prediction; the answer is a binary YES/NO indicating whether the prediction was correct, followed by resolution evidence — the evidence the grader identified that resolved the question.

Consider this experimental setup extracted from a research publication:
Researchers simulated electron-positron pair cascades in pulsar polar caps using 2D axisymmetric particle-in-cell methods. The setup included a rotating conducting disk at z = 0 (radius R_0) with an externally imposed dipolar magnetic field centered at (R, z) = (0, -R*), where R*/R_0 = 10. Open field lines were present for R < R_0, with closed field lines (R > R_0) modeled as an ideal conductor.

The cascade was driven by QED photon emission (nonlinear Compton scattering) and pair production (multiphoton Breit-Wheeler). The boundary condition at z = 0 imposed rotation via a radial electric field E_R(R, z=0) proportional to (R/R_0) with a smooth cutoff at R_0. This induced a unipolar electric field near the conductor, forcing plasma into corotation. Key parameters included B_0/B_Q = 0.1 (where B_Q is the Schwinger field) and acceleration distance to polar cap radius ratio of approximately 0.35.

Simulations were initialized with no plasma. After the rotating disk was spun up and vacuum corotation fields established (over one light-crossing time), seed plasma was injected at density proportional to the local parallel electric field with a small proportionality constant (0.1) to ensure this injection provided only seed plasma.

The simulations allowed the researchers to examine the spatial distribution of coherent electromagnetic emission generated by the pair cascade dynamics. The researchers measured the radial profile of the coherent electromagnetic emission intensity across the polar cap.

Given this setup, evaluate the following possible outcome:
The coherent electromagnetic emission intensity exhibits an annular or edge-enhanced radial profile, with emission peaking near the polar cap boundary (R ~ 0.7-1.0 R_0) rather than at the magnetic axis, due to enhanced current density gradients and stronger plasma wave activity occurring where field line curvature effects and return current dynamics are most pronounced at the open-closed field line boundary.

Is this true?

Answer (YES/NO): NO